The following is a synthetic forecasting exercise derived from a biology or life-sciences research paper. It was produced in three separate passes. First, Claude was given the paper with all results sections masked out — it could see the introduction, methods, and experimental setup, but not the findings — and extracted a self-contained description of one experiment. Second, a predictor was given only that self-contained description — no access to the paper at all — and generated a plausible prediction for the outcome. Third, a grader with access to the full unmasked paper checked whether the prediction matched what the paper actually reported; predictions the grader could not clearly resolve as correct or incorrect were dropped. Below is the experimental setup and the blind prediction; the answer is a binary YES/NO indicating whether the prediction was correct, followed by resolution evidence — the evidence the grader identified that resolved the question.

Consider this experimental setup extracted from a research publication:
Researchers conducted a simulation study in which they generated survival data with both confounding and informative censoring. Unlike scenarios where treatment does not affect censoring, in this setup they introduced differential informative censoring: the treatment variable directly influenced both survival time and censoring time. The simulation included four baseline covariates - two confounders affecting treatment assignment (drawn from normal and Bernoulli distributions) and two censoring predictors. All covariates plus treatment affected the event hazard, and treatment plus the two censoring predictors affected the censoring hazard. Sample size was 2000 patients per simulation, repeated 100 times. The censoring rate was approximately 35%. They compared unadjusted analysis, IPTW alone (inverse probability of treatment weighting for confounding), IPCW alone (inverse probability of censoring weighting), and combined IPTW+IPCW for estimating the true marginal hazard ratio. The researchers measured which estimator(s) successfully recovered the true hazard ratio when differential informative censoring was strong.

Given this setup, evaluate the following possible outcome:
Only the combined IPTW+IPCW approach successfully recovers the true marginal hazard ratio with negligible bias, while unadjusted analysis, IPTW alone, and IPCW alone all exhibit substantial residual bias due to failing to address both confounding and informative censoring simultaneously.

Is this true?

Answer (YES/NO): YES